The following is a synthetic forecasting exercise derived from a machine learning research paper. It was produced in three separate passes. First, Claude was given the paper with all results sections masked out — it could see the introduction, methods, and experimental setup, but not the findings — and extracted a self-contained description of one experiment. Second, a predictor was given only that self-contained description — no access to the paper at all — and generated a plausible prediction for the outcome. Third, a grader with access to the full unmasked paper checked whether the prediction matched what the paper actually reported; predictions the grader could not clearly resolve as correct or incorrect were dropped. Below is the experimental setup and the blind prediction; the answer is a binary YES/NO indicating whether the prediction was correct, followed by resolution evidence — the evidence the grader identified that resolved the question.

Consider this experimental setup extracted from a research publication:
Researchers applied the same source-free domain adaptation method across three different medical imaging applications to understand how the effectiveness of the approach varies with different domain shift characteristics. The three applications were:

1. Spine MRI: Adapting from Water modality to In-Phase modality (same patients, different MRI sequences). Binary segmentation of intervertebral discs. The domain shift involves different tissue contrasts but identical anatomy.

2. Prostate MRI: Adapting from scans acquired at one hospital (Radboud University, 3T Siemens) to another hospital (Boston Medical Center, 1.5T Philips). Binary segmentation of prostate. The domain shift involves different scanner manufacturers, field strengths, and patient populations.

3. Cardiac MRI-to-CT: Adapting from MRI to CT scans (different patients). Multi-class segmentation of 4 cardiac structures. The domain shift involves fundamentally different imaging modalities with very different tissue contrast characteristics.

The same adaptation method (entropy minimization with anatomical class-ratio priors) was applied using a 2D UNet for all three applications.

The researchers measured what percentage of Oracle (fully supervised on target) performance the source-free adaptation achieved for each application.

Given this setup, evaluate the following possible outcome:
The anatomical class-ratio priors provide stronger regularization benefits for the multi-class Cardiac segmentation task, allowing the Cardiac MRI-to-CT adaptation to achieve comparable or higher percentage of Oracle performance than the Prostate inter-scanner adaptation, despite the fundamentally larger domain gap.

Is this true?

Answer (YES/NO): NO